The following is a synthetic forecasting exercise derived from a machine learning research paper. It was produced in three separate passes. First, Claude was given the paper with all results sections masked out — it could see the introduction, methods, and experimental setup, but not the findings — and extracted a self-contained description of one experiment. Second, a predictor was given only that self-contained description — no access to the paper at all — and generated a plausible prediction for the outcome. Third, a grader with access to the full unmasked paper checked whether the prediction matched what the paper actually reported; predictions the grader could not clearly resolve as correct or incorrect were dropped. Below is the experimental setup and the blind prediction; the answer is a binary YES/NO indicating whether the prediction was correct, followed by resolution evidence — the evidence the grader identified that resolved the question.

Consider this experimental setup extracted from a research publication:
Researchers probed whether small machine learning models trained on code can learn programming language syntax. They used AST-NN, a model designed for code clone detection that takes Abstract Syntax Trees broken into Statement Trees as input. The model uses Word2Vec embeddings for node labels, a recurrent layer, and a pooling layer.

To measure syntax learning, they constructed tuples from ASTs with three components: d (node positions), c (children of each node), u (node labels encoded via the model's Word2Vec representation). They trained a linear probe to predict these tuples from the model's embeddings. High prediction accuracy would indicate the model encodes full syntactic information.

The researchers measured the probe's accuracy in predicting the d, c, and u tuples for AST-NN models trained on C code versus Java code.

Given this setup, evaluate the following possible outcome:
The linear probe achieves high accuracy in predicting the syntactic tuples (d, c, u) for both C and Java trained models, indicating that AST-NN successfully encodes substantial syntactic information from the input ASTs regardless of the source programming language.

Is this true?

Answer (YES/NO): NO